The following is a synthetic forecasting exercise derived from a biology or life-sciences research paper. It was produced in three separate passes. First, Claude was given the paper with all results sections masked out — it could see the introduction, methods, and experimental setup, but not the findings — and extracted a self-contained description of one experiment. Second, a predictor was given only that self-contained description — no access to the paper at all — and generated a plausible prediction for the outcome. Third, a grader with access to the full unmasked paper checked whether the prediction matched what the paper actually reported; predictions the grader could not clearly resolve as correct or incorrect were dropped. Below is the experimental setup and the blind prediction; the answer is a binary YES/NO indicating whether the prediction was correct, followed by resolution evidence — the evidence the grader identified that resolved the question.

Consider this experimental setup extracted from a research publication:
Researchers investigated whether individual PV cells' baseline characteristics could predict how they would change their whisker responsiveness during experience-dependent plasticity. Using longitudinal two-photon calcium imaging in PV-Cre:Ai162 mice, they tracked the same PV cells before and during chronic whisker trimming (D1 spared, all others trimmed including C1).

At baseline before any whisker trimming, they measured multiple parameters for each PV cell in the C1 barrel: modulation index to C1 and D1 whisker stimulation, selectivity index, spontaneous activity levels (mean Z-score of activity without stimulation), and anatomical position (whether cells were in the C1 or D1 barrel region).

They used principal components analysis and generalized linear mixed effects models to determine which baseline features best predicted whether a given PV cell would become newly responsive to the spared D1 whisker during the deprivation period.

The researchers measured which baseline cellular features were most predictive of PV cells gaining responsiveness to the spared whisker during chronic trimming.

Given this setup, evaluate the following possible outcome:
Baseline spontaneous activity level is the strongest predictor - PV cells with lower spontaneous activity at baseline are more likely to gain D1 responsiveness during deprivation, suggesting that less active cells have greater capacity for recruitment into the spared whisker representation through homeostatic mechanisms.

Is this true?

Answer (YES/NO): NO